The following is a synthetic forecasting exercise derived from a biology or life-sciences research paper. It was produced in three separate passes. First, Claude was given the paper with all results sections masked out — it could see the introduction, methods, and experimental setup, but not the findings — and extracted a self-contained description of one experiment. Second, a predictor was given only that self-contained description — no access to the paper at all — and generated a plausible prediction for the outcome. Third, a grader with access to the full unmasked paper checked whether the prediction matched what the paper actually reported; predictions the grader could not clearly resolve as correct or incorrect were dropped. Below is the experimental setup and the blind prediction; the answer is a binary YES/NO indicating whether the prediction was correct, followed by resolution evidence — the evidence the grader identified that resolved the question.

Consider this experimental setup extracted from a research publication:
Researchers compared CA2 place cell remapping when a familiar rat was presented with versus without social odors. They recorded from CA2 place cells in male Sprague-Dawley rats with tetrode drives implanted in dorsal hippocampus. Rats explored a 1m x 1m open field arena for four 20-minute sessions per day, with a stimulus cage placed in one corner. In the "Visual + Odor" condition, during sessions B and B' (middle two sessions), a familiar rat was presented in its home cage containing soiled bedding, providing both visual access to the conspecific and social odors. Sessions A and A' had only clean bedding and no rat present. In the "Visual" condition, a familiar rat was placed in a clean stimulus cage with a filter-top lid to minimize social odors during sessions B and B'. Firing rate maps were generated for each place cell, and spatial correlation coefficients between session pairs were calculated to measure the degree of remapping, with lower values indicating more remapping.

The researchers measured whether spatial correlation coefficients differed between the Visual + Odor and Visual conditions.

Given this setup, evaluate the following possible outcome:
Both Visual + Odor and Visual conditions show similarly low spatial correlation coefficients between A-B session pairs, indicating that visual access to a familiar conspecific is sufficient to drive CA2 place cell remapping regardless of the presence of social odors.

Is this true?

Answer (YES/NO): NO